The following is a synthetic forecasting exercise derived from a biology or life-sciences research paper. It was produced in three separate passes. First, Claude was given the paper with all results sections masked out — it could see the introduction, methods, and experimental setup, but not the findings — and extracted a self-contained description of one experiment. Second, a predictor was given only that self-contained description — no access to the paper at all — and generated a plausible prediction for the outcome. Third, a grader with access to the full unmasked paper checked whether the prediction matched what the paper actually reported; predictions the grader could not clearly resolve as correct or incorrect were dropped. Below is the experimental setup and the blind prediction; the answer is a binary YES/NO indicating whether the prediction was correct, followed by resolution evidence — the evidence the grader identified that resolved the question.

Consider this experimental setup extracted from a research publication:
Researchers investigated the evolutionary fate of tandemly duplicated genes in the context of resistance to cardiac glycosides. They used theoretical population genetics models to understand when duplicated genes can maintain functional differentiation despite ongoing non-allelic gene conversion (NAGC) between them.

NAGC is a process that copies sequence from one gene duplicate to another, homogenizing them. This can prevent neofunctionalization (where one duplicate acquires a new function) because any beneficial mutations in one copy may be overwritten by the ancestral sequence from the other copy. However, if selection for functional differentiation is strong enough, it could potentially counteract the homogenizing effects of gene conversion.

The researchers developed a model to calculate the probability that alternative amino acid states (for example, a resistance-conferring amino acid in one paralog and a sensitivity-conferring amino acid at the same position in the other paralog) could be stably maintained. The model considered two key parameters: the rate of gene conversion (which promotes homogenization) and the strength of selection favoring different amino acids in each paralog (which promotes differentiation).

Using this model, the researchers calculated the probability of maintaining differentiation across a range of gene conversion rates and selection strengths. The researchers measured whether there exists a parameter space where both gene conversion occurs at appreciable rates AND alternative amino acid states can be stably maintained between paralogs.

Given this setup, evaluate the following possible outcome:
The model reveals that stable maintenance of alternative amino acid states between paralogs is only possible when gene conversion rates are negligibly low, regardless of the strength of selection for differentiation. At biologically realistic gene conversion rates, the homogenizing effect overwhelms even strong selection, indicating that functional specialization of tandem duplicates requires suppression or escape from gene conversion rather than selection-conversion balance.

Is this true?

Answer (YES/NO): NO